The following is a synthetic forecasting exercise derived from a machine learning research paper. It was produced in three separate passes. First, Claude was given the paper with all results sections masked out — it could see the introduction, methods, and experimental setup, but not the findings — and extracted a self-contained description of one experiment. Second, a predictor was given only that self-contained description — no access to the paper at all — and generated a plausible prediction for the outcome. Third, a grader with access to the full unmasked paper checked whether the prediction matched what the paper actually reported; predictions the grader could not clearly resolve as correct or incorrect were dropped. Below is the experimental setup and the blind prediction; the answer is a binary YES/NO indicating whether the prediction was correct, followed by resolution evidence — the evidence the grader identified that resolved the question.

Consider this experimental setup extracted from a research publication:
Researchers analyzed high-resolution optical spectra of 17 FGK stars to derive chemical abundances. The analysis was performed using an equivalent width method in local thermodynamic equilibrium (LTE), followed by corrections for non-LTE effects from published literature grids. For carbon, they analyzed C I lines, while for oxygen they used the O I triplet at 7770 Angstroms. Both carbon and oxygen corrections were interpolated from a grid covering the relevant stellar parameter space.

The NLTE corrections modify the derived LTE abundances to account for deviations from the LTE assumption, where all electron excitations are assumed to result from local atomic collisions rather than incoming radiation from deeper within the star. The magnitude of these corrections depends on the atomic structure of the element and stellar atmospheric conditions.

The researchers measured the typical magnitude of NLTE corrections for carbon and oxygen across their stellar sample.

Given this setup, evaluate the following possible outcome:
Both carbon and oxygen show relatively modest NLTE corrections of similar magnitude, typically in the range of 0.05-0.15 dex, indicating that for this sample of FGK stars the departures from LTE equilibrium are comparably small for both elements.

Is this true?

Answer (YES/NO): NO